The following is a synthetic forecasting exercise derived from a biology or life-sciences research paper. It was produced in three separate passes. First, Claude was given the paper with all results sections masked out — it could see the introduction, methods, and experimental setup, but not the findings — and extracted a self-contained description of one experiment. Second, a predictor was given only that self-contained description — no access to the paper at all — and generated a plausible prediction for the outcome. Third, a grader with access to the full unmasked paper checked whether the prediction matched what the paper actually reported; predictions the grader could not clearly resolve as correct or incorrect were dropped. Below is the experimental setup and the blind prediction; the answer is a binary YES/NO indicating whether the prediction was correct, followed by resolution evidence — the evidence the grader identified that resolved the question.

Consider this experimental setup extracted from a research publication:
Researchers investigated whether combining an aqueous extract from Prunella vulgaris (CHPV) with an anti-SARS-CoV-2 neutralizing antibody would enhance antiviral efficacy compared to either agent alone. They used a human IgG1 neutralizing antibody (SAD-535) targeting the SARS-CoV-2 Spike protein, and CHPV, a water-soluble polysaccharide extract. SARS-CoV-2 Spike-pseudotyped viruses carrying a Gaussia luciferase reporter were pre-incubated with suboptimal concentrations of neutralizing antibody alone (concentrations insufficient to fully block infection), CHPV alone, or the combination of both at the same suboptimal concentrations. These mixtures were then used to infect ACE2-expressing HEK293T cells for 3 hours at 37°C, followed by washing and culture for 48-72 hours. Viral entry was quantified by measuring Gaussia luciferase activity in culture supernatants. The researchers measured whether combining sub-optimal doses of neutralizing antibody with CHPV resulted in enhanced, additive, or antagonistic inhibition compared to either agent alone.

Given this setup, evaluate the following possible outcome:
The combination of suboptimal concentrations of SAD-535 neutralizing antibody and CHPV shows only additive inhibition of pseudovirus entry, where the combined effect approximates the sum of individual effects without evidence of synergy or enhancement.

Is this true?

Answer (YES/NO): NO